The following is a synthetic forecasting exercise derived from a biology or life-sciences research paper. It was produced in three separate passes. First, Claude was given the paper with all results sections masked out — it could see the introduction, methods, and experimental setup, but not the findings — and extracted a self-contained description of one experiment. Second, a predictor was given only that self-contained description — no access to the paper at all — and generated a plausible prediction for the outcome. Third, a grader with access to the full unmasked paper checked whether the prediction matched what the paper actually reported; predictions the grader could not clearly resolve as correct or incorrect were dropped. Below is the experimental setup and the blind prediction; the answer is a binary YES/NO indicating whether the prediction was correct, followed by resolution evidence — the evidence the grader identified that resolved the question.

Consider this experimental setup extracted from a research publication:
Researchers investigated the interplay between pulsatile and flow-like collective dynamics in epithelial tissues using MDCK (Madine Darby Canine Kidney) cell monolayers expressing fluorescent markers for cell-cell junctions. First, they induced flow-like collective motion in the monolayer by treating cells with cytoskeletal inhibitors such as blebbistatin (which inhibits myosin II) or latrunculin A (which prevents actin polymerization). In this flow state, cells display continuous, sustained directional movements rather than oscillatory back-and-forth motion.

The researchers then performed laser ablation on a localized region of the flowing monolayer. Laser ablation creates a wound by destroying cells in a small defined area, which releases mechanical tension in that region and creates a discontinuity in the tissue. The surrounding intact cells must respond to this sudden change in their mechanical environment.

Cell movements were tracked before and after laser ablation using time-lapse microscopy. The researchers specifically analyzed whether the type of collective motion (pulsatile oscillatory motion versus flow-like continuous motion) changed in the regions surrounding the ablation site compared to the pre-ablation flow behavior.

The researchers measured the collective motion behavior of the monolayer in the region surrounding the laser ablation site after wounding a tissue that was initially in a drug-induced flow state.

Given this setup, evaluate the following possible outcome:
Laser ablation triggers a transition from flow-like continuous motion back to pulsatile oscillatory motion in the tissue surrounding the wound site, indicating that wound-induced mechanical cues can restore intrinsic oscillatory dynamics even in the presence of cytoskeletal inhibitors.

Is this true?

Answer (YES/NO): NO